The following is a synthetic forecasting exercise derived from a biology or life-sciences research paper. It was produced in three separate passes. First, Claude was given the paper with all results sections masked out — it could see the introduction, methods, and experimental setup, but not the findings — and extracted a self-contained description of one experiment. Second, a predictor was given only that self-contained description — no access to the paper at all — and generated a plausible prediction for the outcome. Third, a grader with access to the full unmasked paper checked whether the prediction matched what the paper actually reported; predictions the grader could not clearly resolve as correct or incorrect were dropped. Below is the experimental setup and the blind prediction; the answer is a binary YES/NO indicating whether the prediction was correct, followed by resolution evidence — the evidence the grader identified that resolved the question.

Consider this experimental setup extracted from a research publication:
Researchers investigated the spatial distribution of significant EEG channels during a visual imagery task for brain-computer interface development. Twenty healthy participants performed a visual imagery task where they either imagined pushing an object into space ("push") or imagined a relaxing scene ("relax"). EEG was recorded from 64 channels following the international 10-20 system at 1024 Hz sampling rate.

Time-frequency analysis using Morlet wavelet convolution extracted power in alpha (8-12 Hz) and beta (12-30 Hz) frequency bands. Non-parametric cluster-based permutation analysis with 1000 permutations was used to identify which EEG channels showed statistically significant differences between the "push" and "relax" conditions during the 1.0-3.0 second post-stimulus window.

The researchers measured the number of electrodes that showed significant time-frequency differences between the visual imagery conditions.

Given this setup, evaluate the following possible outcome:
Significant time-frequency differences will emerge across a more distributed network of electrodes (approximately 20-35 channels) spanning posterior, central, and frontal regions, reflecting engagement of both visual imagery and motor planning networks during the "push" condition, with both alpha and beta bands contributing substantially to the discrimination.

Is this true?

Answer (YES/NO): NO